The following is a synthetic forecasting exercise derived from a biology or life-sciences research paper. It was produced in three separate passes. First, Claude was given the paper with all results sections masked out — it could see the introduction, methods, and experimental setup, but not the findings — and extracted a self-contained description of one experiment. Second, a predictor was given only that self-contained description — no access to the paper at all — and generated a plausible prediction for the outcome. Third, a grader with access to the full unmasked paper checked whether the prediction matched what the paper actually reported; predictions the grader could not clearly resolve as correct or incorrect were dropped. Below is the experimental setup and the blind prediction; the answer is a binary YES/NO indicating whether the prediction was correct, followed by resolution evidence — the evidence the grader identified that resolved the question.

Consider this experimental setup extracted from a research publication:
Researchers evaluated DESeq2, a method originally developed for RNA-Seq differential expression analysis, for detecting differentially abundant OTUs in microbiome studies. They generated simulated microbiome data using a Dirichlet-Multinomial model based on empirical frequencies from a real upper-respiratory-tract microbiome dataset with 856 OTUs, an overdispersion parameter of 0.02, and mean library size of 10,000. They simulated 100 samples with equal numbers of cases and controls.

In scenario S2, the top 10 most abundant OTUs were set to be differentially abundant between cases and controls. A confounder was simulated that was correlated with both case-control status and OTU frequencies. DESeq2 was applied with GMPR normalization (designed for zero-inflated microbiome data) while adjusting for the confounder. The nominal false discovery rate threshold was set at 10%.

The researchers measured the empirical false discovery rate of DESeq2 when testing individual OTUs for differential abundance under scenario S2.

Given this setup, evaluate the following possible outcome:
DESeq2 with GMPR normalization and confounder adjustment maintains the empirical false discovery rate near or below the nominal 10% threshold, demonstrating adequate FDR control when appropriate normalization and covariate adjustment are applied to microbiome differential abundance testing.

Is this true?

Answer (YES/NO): NO